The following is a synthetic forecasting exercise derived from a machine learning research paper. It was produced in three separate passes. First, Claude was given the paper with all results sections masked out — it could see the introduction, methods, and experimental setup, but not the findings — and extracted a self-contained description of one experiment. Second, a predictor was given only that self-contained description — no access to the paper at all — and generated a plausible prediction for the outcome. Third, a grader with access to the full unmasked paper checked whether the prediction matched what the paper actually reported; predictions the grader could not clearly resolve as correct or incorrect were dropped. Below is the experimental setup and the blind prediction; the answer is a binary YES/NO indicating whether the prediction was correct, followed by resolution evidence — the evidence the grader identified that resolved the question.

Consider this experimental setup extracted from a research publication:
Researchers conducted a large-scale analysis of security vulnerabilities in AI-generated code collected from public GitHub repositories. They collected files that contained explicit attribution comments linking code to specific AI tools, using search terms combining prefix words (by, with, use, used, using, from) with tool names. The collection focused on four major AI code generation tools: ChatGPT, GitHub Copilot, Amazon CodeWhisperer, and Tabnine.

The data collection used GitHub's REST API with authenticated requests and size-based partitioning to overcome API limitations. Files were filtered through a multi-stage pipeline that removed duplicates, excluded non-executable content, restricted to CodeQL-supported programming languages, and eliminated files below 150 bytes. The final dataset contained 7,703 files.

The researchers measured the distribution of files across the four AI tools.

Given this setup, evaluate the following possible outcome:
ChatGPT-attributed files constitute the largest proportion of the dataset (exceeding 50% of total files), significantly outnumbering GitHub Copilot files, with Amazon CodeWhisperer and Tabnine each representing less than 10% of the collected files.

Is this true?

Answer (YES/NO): YES